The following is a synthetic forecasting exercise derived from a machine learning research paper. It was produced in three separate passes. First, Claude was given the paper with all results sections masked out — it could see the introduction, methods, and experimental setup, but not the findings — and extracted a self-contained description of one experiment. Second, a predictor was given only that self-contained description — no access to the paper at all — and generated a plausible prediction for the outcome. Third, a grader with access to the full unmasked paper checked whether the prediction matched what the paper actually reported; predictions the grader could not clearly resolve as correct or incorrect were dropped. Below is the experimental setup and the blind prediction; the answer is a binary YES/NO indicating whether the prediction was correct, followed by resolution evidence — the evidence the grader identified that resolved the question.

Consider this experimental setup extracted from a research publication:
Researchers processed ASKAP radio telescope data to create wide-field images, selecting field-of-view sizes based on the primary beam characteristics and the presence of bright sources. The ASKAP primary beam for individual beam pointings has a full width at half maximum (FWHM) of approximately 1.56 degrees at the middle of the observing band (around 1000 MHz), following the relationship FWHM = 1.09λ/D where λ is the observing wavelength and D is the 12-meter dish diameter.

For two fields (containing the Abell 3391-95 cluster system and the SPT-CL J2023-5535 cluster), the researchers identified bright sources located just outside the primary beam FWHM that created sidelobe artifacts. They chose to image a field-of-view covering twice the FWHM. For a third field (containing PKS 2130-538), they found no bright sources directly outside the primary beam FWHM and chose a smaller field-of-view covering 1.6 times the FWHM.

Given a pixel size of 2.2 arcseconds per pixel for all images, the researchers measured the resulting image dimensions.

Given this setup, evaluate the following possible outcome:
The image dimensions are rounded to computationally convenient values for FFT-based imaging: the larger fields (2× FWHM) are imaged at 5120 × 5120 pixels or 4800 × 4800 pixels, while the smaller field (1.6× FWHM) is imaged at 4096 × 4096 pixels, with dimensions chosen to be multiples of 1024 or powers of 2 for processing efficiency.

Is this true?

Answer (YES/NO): NO